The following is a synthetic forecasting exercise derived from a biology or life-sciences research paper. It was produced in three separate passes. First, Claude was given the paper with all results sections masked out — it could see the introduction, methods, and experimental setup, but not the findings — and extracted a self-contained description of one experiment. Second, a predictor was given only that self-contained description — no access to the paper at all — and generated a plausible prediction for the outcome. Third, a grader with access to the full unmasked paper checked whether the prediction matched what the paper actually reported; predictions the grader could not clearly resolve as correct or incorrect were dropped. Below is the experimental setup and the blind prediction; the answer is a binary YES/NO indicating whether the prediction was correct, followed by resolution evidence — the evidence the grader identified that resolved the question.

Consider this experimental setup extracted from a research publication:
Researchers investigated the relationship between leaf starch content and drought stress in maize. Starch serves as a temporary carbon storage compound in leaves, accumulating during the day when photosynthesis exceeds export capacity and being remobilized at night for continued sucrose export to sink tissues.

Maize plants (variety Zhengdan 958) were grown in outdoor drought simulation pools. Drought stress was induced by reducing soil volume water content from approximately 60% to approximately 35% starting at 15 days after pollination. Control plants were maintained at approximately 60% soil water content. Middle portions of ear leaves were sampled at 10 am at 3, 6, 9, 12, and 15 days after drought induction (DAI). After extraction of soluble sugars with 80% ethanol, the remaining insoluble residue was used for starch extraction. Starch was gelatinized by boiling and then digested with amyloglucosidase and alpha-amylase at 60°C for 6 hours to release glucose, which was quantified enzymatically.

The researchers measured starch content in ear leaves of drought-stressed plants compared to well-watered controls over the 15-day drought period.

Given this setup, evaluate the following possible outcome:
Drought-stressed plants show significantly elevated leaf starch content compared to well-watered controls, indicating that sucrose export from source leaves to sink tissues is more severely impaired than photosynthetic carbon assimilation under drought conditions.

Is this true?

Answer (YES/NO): NO